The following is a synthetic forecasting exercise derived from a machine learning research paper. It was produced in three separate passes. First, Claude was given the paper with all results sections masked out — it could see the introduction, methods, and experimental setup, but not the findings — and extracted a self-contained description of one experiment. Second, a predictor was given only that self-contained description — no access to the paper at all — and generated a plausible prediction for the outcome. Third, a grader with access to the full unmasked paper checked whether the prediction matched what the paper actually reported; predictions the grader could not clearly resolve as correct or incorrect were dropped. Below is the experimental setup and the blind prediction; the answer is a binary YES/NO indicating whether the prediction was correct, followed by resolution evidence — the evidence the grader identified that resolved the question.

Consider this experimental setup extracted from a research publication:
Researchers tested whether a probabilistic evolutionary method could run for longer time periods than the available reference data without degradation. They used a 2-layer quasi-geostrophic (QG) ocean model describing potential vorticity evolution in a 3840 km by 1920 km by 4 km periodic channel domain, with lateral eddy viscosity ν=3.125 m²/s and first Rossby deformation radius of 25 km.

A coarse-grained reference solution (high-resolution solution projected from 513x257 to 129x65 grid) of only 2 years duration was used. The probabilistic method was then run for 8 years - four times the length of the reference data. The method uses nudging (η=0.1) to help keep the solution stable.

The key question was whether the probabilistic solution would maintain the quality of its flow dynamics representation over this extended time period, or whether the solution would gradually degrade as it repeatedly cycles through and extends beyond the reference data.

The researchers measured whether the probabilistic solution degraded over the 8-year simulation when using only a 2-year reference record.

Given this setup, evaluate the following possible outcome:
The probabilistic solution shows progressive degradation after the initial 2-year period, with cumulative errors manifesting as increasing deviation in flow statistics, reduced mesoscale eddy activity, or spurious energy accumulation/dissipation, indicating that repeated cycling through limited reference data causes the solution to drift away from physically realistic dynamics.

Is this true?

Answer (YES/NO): NO